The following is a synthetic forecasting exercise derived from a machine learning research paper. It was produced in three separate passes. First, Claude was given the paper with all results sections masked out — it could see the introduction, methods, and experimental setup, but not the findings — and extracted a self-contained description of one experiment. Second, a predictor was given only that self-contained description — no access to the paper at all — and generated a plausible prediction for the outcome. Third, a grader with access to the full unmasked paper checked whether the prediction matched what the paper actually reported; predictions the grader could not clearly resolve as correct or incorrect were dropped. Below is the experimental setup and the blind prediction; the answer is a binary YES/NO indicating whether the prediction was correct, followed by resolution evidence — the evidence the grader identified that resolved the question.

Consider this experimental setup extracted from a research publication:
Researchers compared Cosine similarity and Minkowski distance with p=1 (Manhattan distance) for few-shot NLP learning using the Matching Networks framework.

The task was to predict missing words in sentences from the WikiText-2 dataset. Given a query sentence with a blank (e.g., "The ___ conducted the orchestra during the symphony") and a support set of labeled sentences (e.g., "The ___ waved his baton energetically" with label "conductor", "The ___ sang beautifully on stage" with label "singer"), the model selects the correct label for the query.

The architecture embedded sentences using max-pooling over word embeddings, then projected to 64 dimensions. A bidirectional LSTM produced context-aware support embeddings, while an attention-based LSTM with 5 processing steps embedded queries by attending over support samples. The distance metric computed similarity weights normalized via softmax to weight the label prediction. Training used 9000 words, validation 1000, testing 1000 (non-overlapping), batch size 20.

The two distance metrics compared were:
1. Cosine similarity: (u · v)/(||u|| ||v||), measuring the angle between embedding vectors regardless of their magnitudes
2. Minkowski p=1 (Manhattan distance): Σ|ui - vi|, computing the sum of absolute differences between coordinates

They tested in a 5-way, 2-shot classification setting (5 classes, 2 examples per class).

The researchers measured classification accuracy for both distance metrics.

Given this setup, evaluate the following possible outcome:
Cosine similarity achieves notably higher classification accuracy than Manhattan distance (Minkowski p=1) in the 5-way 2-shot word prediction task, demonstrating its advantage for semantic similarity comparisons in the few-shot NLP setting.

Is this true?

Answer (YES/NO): NO